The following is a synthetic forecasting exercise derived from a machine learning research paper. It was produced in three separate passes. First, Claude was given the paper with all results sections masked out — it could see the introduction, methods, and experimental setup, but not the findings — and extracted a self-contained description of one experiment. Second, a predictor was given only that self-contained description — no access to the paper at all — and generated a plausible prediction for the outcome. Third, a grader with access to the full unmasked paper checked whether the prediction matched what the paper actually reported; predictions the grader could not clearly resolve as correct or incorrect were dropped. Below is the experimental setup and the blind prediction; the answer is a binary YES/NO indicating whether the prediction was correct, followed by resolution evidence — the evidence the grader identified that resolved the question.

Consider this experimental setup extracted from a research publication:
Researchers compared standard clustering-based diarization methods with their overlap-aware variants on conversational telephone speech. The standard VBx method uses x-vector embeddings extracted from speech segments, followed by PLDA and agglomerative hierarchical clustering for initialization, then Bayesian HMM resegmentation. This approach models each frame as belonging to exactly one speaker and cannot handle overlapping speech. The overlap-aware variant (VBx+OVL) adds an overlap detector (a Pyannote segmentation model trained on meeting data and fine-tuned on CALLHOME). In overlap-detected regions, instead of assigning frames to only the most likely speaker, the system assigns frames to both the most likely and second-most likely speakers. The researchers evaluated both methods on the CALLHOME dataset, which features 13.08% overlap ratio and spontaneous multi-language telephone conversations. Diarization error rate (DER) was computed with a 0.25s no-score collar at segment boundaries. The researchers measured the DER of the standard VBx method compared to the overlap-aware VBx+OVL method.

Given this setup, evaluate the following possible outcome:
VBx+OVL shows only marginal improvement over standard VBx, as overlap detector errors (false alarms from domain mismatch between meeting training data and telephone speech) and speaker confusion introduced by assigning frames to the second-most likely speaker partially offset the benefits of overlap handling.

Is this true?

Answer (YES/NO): NO